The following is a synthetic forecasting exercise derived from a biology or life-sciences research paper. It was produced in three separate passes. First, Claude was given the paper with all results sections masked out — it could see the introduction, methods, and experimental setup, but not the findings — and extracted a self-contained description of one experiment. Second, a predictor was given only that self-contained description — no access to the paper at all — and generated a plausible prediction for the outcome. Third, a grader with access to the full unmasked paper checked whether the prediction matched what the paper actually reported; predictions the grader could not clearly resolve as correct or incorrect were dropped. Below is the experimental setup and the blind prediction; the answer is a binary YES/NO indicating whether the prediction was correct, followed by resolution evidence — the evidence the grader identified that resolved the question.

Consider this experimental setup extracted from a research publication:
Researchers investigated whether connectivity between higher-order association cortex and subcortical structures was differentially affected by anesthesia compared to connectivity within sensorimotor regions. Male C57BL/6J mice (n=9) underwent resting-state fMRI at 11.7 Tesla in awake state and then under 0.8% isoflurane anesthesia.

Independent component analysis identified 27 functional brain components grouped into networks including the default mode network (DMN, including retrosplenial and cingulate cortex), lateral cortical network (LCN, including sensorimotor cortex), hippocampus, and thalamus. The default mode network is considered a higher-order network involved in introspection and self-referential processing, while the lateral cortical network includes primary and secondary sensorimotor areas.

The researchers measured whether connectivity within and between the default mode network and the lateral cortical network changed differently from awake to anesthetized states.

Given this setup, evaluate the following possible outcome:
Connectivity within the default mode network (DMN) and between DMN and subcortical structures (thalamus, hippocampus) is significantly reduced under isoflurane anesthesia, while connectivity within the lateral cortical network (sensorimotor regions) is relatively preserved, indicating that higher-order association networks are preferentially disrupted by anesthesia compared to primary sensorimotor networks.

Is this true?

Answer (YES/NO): YES